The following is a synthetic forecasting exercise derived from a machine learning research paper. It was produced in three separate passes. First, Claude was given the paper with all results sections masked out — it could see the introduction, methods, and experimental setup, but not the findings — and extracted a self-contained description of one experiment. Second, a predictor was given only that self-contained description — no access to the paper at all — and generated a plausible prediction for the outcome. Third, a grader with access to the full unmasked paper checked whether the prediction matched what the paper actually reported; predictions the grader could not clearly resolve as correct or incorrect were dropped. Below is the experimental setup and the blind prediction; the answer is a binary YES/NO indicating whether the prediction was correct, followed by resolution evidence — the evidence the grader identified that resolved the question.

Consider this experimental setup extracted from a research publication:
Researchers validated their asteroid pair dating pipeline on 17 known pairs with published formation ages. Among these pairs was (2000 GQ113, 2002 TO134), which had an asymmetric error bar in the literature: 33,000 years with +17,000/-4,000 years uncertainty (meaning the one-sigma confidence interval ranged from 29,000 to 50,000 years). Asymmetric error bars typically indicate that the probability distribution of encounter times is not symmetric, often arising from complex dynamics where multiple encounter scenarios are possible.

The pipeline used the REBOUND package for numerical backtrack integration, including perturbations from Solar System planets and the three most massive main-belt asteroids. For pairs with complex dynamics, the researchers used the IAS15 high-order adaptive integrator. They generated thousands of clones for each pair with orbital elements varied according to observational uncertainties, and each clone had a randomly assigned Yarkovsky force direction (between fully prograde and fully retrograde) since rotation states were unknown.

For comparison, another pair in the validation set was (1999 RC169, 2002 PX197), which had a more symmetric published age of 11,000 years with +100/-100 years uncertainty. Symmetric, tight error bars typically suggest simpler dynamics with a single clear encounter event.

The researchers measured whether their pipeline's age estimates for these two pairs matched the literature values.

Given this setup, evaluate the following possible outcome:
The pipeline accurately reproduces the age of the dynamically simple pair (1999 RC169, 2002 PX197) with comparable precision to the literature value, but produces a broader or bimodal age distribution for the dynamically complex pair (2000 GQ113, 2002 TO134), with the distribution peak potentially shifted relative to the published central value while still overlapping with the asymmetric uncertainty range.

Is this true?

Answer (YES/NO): NO